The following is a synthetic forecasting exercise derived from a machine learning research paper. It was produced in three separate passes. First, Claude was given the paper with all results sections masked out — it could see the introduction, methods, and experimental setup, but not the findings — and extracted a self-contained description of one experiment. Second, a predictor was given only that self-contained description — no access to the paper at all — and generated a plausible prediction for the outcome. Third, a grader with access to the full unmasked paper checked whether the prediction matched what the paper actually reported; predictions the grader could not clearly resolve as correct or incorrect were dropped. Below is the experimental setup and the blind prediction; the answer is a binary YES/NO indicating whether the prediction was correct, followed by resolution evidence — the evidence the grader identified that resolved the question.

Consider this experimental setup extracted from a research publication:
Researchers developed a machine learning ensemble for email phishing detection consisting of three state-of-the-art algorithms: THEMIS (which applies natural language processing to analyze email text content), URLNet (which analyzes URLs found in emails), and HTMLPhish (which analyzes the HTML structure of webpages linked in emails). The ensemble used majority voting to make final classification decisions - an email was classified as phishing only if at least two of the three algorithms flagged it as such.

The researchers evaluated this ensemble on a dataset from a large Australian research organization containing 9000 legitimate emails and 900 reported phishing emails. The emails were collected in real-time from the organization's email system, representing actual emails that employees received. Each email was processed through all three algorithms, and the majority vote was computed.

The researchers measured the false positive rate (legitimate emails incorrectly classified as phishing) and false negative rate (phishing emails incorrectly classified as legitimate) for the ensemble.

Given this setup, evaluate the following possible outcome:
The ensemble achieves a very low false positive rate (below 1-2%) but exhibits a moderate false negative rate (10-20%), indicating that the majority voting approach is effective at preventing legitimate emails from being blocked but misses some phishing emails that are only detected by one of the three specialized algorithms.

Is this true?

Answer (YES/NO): NO